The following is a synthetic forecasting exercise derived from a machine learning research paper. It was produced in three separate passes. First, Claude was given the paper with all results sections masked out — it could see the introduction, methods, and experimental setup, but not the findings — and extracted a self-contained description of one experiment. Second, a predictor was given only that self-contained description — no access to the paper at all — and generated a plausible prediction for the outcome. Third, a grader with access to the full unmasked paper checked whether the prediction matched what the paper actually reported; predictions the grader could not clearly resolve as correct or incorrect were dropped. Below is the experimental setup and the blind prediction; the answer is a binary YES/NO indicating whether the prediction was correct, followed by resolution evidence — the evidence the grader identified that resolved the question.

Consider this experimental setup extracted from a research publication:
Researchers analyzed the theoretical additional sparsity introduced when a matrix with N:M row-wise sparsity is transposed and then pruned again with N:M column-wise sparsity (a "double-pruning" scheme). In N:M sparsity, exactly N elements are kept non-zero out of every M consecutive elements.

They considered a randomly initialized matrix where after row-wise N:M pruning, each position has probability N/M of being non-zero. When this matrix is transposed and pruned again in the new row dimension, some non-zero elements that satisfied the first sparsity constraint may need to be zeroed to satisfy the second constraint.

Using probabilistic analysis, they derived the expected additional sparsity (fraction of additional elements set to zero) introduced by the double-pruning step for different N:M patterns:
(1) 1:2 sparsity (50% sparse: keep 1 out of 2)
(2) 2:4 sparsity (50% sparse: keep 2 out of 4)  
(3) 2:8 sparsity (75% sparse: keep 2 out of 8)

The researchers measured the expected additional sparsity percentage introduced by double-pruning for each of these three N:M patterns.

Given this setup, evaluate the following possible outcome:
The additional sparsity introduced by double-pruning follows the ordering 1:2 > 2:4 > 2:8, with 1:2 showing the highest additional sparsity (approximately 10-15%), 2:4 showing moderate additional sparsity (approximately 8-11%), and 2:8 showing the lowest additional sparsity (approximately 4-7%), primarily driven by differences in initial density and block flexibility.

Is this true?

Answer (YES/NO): NO